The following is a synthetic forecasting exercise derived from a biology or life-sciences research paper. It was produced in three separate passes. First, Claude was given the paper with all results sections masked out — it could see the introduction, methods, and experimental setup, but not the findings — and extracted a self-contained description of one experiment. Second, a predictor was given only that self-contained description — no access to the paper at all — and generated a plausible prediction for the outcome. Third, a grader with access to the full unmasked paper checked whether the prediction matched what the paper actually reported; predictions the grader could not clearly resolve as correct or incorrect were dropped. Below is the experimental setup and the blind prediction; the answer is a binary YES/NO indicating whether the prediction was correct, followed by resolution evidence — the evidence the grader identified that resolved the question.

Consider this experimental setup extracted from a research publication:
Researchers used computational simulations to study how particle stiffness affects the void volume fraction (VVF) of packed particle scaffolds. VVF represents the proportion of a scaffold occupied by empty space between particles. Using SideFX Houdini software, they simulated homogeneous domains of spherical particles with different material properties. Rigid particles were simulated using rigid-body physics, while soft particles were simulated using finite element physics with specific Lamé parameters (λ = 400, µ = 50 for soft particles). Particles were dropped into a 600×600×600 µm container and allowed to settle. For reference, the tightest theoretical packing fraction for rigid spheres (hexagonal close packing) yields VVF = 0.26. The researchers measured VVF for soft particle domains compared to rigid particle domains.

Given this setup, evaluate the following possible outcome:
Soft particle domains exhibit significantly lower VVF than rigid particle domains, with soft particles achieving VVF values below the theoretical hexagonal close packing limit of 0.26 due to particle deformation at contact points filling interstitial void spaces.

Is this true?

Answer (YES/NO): YES